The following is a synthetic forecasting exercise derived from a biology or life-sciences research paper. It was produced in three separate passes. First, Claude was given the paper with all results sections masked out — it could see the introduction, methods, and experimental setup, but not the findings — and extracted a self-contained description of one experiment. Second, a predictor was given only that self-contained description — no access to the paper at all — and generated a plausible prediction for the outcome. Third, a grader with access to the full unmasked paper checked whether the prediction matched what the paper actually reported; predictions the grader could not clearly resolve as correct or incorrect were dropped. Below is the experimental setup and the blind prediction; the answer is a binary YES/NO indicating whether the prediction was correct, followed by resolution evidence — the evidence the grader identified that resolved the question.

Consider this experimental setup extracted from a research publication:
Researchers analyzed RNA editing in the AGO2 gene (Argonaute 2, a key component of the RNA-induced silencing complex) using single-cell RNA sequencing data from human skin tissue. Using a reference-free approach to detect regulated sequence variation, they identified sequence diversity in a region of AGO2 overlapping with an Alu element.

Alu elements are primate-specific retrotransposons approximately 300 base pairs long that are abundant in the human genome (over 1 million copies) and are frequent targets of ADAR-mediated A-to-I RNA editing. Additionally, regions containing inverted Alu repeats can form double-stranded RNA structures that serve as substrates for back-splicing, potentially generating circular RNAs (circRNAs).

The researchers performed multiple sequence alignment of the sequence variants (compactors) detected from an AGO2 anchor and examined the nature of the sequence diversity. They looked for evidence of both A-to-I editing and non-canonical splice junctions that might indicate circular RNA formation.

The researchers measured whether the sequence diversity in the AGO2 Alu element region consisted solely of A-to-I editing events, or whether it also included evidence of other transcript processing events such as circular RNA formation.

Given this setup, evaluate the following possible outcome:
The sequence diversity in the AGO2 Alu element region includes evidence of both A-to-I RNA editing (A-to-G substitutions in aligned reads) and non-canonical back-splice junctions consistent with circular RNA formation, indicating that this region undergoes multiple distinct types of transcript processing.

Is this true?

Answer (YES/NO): YES